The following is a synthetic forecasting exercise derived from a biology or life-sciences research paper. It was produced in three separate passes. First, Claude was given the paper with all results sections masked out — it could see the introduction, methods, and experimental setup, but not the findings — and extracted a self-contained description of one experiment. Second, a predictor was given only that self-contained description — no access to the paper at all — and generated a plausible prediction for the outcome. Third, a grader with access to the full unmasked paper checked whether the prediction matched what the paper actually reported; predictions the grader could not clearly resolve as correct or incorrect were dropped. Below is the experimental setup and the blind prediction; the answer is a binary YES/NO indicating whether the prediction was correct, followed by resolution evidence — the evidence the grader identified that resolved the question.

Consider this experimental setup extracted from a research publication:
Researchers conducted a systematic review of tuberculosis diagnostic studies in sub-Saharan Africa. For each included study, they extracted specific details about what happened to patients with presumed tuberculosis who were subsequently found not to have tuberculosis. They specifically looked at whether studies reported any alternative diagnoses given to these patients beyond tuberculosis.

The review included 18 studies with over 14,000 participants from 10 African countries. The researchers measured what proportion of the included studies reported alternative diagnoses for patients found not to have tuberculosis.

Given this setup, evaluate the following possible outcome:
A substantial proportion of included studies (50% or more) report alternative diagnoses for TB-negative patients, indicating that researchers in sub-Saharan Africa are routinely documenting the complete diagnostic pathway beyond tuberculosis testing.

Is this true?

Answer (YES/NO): NO